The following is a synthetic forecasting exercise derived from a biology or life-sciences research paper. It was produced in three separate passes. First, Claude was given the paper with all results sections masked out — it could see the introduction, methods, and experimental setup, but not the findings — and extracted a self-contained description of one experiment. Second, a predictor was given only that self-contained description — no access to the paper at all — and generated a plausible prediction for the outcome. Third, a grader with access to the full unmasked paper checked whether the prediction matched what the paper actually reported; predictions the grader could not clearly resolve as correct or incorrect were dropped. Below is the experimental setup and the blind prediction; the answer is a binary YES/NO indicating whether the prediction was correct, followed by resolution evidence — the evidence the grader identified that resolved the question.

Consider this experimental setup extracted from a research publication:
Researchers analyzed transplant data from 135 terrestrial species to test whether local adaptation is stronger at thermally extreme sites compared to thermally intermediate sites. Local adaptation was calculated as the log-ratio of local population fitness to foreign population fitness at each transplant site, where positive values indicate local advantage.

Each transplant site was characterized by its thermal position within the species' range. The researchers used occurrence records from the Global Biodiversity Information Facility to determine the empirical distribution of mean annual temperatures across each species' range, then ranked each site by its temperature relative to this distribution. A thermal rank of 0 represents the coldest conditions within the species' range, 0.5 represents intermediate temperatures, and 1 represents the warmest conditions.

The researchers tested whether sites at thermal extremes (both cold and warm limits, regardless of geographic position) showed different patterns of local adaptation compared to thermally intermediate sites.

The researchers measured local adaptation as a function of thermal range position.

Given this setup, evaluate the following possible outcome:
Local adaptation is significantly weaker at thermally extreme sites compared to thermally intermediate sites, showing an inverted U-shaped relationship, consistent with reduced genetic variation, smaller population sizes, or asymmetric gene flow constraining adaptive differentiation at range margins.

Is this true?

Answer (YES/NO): NO